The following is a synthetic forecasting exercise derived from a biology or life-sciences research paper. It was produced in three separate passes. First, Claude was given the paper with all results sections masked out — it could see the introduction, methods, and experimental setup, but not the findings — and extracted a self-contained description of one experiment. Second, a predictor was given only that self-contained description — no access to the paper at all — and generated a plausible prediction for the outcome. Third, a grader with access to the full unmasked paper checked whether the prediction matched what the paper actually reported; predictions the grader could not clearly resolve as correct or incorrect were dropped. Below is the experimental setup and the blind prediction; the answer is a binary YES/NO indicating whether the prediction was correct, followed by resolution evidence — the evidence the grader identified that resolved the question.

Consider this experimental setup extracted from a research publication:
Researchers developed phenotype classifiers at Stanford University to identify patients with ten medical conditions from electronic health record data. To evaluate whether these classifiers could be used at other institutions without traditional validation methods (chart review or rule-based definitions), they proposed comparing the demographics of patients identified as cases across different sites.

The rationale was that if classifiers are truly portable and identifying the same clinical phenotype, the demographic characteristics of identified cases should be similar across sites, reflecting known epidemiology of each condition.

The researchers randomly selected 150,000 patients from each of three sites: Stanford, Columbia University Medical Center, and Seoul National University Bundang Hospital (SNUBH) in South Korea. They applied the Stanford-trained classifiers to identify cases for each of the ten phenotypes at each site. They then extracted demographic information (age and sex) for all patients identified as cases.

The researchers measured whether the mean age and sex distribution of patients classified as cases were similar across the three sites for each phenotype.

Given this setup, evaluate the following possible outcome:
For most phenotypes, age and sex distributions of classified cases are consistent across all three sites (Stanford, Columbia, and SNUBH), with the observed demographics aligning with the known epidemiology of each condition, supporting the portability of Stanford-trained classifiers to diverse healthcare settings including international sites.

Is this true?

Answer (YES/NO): NO